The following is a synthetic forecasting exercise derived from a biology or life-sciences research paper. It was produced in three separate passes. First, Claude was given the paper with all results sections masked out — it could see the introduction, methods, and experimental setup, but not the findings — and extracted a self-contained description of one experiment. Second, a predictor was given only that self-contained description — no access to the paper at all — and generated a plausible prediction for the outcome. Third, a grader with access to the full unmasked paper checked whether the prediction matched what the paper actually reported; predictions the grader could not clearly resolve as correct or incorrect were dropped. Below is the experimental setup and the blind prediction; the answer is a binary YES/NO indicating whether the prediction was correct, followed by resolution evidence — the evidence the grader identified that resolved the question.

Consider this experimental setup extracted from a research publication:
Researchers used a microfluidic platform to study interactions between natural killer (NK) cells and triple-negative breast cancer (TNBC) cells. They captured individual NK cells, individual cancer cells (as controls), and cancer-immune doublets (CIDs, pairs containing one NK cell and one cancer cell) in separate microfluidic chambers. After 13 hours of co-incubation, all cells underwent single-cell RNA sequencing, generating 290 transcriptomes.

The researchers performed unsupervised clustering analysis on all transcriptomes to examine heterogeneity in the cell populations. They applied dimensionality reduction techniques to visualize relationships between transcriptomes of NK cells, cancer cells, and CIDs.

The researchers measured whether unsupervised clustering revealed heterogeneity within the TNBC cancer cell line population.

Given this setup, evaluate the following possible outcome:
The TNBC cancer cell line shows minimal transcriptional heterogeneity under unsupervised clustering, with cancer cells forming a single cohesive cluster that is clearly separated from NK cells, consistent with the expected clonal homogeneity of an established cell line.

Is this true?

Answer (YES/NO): NO